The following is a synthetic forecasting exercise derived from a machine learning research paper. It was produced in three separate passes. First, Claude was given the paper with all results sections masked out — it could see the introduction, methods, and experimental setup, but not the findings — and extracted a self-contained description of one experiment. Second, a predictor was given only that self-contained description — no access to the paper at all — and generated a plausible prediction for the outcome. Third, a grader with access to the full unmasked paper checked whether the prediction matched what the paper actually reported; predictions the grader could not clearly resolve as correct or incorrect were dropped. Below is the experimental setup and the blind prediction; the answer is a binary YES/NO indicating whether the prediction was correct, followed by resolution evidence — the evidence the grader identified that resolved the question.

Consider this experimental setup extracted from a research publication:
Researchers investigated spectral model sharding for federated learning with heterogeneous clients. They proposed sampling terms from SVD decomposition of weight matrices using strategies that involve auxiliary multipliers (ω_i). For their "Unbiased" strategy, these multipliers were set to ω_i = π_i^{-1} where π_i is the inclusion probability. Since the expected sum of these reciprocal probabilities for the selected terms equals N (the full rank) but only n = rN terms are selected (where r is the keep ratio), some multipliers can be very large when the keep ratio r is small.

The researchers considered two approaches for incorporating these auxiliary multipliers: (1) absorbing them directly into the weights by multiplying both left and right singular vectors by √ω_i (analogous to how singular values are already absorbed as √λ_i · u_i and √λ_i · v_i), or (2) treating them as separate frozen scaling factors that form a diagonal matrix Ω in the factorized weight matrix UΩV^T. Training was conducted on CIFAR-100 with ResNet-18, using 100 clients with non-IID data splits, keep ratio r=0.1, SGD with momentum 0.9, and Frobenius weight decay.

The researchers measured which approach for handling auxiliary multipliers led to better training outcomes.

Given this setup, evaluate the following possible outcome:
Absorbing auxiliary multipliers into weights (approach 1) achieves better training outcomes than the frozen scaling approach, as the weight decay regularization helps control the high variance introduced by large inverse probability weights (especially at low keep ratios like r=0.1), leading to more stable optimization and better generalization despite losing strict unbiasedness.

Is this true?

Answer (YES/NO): NO